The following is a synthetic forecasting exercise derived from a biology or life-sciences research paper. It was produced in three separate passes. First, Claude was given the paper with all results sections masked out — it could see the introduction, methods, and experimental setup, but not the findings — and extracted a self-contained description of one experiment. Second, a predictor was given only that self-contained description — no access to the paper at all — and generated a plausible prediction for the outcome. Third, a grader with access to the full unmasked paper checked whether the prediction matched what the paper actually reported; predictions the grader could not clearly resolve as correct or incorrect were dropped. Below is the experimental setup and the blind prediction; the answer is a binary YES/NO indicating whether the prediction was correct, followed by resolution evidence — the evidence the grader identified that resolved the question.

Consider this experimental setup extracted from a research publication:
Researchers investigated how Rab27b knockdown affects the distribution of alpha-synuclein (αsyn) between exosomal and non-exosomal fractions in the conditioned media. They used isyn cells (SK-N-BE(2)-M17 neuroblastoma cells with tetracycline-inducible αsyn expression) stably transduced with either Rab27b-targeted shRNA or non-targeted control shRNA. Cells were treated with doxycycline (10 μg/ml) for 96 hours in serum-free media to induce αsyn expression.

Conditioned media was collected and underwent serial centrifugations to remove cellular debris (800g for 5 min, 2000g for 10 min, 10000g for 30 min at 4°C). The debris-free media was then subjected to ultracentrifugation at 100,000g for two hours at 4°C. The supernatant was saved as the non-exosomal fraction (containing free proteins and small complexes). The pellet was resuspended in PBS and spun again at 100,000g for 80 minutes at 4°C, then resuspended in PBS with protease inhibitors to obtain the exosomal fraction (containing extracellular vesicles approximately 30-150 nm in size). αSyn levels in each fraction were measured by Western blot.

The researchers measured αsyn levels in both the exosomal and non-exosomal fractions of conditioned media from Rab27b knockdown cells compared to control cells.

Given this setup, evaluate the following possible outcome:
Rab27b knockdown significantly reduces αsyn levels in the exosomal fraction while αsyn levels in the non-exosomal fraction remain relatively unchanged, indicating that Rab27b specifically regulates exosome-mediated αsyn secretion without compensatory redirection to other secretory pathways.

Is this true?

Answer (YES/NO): NO